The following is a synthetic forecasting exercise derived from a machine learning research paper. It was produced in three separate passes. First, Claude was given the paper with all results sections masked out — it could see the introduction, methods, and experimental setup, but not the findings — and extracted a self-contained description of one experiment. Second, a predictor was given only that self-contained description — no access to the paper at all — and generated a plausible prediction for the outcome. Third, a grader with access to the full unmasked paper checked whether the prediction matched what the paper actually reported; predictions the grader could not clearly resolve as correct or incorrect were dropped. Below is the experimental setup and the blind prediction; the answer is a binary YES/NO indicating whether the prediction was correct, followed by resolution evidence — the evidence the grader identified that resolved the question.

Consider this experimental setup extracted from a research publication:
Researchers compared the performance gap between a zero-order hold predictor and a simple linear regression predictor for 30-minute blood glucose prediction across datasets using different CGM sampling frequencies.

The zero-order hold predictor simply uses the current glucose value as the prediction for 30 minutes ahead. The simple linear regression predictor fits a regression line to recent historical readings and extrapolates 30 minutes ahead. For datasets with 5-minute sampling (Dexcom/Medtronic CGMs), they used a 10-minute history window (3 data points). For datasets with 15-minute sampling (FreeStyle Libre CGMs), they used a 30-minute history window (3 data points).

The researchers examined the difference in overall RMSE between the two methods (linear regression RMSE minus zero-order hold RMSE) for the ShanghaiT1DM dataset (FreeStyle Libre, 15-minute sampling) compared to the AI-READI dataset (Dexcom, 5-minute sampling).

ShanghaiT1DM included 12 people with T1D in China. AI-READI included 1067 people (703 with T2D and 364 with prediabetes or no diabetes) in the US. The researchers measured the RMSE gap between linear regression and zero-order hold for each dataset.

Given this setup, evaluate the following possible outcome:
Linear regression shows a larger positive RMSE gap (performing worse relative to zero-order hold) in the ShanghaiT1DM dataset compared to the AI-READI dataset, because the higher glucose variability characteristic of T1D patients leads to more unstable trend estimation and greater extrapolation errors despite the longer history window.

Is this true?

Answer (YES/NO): NO